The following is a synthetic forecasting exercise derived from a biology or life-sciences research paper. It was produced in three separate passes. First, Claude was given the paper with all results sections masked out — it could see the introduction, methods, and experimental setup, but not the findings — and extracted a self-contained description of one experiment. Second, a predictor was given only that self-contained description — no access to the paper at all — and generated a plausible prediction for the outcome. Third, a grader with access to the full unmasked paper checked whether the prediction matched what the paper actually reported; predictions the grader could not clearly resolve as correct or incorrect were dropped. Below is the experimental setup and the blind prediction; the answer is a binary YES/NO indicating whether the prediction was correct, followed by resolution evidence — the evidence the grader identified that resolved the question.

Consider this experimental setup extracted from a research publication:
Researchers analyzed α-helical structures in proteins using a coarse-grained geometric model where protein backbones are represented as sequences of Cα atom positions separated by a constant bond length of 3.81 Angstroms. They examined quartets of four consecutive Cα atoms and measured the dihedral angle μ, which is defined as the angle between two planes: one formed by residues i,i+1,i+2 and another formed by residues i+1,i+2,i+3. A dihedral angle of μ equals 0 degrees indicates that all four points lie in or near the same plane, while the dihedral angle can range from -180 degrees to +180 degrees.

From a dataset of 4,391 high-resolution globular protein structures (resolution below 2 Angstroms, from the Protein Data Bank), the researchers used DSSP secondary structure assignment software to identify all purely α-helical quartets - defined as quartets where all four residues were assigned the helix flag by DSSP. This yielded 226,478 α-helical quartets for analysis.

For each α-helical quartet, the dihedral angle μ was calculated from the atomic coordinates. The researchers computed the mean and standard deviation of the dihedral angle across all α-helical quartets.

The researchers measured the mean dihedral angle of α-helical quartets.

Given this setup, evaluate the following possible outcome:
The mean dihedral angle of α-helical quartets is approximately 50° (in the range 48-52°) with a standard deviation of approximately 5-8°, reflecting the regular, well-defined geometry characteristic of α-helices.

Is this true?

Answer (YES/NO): YES